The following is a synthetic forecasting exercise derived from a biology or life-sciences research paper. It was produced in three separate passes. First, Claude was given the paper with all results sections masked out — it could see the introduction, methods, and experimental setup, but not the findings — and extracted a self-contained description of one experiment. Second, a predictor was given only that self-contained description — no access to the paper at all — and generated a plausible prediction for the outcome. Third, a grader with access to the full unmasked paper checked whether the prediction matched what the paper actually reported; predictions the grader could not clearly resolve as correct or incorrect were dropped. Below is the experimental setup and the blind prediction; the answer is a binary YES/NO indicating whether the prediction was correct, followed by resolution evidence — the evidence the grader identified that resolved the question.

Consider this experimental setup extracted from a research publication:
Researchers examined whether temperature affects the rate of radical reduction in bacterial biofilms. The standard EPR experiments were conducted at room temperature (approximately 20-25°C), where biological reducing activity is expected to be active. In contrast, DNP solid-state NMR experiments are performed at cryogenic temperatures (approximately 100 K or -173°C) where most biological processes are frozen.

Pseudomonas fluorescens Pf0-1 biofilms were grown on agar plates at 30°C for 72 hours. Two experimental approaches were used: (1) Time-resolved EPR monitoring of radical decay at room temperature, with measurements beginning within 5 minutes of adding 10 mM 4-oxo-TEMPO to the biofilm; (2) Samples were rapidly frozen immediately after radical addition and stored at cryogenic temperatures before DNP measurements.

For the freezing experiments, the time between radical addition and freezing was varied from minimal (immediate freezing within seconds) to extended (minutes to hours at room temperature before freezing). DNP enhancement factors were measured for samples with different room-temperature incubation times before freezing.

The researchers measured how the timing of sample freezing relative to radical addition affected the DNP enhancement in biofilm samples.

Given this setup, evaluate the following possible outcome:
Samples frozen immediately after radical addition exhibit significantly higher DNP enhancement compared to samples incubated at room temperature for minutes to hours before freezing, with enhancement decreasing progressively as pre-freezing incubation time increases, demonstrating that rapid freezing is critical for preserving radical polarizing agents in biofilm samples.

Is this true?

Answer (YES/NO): YES